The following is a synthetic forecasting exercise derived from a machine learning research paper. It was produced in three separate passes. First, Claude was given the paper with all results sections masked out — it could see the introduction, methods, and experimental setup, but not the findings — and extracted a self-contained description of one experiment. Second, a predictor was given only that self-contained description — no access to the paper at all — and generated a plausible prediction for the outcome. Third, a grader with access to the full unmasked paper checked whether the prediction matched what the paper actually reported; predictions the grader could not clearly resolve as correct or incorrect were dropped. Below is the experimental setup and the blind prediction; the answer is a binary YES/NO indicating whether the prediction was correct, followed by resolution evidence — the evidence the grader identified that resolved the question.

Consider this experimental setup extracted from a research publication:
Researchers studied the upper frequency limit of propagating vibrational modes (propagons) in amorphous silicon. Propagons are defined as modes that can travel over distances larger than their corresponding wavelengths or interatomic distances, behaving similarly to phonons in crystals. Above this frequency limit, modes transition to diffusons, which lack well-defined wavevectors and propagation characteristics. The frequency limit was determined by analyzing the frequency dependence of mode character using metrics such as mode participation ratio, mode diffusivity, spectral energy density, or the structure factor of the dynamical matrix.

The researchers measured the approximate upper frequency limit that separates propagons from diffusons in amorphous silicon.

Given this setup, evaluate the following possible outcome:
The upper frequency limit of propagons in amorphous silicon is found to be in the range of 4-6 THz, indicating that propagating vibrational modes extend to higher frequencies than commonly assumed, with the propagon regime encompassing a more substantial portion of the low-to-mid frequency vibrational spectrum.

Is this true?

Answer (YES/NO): NO